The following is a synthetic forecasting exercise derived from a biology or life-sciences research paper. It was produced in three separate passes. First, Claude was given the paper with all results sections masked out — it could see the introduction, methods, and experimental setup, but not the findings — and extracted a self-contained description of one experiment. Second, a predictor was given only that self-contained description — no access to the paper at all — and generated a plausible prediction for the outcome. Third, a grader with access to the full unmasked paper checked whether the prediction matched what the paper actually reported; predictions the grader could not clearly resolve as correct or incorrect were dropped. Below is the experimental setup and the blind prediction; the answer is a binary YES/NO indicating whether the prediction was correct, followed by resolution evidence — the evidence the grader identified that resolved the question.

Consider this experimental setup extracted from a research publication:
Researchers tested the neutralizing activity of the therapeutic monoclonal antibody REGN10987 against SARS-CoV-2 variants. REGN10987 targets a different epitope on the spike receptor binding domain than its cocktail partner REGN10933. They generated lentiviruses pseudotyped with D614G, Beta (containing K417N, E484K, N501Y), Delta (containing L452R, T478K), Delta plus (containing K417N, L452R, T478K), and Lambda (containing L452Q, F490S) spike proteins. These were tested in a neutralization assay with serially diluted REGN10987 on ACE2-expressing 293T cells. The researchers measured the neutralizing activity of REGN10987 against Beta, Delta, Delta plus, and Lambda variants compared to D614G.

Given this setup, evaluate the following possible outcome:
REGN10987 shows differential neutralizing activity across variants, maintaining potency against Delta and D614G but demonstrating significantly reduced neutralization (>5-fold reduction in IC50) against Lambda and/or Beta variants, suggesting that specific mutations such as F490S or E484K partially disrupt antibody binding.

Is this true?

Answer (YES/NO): NO